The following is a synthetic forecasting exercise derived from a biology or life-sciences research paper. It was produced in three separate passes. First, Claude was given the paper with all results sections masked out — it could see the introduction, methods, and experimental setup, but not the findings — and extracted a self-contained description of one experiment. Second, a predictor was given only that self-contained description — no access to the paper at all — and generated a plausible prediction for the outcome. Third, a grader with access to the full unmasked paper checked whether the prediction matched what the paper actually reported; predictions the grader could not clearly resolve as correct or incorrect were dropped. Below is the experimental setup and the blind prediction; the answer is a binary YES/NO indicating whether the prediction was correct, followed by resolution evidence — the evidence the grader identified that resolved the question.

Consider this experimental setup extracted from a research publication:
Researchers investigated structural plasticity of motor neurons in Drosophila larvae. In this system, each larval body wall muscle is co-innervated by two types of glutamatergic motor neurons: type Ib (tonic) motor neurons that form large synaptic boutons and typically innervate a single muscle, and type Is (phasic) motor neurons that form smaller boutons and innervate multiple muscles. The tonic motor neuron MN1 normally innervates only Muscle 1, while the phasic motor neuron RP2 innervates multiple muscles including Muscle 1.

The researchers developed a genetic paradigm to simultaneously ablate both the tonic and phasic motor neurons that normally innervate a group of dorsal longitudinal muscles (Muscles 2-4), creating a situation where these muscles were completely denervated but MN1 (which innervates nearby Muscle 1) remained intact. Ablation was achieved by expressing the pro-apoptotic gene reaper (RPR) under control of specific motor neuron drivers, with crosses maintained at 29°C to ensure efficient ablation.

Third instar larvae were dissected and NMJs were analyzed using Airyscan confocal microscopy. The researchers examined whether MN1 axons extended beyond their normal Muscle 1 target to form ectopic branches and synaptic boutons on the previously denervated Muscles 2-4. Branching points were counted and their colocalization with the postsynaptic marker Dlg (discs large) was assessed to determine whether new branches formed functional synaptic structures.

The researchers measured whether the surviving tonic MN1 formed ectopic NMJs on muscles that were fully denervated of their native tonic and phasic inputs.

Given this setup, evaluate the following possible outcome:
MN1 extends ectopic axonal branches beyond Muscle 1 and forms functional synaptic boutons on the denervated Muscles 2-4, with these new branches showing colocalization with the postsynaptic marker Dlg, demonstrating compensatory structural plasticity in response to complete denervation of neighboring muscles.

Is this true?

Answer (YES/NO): YES